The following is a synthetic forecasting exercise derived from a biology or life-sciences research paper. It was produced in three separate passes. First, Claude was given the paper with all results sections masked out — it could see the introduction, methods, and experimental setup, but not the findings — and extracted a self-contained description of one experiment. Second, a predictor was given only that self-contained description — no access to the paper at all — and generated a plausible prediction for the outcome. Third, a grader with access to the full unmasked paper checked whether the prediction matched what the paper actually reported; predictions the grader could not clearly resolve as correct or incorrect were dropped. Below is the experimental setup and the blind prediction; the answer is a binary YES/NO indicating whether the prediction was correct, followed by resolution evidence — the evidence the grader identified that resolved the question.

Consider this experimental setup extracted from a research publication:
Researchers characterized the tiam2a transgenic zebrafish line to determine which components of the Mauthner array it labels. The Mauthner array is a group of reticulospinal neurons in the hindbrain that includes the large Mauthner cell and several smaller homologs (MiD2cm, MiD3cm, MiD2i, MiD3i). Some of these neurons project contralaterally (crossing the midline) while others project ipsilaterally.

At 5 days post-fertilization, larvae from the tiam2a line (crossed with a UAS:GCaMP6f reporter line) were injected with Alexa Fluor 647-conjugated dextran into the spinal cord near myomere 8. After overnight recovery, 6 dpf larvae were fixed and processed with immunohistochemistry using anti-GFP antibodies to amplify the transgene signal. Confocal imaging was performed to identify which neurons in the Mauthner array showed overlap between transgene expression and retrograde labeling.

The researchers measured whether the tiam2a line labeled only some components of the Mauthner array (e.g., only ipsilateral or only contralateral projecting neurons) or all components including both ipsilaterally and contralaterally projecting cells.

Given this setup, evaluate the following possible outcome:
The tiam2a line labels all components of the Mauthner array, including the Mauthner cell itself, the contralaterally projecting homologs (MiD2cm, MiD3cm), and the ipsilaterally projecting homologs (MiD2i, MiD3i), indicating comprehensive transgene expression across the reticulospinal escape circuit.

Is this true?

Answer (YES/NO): YES